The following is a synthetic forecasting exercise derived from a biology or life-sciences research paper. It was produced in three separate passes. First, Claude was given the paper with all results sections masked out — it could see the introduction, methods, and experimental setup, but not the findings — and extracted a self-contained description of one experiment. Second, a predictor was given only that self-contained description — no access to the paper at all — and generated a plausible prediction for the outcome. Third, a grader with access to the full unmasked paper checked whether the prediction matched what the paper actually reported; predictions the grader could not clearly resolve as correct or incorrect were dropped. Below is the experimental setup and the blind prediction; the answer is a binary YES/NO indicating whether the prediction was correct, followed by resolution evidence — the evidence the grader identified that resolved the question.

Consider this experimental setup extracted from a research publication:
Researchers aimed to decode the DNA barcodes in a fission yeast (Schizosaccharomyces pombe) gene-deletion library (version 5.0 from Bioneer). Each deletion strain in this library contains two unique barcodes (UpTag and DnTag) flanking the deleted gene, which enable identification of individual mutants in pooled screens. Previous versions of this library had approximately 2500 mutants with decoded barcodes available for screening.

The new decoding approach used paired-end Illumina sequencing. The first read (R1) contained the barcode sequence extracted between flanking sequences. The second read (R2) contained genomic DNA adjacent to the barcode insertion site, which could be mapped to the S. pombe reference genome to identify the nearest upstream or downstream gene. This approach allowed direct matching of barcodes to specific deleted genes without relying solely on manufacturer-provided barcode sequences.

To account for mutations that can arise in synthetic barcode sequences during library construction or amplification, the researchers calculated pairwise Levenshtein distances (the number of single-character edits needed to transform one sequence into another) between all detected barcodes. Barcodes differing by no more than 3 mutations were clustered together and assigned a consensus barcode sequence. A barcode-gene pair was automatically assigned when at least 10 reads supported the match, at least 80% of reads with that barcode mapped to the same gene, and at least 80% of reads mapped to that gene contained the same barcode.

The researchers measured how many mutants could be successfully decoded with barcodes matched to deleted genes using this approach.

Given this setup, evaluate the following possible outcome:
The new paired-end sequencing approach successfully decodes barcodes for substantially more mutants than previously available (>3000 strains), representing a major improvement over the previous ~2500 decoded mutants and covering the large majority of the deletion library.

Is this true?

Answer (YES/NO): YES